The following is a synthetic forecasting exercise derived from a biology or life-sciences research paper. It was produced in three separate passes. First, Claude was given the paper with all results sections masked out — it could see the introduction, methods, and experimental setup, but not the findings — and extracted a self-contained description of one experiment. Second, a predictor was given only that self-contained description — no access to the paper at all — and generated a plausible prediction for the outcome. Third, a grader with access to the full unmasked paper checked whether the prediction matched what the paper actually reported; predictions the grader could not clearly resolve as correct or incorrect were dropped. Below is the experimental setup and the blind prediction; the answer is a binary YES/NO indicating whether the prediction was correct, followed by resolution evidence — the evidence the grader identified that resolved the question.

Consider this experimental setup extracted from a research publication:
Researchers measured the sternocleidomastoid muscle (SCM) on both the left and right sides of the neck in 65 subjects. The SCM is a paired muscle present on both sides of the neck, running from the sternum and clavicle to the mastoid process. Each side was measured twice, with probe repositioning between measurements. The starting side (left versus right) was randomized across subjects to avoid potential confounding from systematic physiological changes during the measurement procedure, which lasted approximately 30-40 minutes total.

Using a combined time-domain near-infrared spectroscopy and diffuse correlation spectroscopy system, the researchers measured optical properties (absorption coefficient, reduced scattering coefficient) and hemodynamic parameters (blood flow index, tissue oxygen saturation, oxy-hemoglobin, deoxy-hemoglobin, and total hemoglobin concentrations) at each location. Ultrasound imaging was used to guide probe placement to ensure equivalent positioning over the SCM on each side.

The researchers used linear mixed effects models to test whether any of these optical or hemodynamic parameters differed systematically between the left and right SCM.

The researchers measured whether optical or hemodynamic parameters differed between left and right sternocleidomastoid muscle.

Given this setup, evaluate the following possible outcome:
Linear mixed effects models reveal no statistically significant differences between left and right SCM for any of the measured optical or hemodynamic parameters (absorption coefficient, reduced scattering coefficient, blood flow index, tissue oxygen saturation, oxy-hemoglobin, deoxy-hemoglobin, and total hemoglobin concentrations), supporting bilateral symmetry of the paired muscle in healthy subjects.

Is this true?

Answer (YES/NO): NO